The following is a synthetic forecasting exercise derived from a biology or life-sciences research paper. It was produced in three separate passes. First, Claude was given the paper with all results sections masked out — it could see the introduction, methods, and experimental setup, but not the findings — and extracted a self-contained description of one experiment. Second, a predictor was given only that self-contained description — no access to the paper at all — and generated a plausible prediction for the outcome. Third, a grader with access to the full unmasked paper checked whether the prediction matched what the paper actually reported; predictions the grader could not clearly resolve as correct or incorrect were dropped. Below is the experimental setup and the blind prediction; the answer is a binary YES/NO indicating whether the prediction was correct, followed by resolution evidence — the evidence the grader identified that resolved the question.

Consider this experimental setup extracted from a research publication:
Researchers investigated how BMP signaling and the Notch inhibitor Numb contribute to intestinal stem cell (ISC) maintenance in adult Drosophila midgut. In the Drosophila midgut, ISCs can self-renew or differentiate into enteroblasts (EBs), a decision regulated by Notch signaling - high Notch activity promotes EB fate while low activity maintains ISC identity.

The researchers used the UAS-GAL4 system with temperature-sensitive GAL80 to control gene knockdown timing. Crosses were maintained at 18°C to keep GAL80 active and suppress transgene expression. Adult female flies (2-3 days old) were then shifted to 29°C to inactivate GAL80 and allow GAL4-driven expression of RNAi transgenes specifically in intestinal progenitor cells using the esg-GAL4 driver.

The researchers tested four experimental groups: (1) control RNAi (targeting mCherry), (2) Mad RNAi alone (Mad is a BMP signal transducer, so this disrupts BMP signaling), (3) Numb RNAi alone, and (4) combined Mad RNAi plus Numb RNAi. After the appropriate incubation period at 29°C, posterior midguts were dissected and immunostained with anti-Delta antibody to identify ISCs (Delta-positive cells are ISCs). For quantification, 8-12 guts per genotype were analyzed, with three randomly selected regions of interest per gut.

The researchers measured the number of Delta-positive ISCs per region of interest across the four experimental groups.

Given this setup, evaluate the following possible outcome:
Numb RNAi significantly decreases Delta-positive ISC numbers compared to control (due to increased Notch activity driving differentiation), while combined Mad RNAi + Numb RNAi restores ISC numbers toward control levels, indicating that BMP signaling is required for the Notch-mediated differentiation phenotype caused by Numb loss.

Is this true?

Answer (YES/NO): NO